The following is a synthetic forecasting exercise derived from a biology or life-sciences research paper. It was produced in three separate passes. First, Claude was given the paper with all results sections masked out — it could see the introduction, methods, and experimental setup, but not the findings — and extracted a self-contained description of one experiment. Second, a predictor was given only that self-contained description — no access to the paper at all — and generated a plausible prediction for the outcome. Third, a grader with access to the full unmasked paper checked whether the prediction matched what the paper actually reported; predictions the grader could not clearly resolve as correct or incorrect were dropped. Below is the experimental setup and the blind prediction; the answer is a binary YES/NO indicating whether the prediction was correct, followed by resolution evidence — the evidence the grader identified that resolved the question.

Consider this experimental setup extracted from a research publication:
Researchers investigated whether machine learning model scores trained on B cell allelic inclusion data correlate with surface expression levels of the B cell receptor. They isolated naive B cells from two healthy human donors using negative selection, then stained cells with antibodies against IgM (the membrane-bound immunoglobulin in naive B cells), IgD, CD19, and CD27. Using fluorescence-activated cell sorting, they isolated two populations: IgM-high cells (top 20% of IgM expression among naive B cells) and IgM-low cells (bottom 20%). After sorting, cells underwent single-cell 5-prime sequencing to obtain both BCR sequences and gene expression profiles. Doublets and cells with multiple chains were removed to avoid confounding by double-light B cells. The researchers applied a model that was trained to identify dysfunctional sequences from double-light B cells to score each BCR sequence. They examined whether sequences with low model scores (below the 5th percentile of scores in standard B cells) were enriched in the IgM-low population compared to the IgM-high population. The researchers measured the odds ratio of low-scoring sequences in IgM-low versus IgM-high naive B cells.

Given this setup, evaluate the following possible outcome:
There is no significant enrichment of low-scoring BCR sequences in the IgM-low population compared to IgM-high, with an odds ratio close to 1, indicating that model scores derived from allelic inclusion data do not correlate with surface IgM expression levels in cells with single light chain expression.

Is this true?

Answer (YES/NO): NO